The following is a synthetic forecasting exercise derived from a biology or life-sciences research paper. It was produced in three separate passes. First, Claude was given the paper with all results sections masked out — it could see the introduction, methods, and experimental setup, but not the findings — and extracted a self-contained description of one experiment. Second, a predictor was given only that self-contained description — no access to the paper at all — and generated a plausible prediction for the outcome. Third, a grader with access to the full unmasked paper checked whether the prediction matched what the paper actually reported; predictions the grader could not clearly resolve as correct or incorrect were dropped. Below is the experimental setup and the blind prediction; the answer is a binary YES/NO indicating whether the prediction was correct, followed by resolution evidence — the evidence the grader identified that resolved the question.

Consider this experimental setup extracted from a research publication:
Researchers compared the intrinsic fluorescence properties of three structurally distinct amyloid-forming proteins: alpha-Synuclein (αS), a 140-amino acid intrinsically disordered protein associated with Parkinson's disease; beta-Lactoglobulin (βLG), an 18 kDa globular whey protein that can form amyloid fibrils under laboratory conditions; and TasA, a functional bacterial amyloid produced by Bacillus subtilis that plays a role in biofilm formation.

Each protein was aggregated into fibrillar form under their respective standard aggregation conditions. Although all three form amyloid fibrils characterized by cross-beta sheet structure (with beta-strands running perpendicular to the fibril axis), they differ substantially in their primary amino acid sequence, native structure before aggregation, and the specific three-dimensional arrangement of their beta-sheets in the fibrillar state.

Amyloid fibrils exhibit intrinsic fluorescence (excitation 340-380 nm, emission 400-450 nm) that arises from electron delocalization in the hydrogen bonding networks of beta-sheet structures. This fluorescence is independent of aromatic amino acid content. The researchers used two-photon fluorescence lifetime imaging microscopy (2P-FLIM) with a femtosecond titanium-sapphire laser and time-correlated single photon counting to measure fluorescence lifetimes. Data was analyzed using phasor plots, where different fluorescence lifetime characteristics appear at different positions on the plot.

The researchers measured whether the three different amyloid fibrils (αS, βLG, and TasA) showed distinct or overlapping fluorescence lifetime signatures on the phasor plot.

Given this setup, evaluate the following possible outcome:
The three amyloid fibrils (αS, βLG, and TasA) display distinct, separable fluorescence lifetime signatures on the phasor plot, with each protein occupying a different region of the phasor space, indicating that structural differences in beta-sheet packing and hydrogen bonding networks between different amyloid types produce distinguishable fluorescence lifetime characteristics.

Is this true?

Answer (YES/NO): YES